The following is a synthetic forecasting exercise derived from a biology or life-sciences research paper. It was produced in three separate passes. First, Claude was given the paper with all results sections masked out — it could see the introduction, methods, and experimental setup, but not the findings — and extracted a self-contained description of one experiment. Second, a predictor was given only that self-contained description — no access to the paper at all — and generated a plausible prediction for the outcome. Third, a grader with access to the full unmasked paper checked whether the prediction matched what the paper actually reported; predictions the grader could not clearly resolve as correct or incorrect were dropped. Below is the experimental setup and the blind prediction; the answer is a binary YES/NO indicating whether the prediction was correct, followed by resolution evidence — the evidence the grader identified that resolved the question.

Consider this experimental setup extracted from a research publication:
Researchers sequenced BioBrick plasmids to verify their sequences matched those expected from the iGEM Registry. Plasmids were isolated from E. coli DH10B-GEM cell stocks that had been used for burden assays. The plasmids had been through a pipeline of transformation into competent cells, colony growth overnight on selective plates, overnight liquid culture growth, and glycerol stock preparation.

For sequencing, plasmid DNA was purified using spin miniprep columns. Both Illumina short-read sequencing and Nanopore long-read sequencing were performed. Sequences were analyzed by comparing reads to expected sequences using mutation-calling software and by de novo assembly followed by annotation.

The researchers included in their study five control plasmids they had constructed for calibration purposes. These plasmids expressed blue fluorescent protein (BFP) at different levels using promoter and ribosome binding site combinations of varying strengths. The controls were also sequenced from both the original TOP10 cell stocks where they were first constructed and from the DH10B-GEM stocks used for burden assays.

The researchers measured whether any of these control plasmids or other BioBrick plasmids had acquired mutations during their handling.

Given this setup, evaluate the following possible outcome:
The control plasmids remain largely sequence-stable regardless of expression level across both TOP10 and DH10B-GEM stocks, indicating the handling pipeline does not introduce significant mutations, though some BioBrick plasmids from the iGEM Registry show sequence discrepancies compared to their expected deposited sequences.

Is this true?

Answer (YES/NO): NO